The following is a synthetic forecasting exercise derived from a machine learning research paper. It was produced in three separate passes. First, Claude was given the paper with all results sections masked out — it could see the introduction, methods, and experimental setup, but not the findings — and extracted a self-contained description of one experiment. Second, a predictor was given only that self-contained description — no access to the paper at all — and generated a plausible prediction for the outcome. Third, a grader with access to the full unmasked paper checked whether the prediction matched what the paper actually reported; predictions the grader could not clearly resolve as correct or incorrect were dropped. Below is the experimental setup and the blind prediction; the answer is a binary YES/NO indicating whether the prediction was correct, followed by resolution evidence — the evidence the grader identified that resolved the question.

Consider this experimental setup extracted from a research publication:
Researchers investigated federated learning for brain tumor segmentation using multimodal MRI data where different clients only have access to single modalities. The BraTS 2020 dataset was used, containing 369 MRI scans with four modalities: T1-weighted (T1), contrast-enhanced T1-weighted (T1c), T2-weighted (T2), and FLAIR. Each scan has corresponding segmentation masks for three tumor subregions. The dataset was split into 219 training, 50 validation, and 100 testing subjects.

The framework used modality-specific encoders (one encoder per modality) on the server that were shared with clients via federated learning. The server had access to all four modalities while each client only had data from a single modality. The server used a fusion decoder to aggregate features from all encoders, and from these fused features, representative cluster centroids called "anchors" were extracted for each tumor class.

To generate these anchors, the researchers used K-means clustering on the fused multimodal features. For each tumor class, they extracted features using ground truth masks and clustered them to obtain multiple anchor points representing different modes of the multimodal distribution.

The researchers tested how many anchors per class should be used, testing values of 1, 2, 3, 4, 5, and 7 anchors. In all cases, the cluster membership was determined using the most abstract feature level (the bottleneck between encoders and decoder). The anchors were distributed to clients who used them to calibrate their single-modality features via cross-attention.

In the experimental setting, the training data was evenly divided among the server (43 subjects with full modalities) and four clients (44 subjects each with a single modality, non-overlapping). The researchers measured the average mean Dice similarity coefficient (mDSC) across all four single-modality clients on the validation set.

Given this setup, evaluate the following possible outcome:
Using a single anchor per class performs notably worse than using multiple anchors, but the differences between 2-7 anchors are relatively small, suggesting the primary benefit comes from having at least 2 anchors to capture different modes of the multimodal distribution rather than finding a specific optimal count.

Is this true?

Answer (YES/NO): NO